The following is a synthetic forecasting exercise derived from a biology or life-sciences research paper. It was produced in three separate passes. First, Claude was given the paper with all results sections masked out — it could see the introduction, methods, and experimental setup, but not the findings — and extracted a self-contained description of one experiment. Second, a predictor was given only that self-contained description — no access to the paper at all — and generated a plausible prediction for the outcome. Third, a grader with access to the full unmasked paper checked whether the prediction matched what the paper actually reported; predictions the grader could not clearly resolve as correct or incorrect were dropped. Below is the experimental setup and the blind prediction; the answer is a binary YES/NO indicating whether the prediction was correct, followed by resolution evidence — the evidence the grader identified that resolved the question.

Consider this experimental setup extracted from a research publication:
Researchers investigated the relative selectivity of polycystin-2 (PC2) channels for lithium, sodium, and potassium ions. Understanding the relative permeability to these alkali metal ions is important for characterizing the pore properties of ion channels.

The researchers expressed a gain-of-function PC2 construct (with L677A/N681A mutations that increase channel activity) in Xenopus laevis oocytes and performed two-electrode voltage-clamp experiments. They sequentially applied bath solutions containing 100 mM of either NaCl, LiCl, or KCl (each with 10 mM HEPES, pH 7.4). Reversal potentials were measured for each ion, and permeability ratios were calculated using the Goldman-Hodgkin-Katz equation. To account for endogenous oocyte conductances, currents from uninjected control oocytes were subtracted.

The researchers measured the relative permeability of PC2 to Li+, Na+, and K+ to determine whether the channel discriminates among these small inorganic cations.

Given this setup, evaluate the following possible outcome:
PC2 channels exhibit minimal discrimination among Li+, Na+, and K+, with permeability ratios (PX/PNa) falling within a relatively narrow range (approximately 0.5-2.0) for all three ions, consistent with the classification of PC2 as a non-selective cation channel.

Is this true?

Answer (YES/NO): NO